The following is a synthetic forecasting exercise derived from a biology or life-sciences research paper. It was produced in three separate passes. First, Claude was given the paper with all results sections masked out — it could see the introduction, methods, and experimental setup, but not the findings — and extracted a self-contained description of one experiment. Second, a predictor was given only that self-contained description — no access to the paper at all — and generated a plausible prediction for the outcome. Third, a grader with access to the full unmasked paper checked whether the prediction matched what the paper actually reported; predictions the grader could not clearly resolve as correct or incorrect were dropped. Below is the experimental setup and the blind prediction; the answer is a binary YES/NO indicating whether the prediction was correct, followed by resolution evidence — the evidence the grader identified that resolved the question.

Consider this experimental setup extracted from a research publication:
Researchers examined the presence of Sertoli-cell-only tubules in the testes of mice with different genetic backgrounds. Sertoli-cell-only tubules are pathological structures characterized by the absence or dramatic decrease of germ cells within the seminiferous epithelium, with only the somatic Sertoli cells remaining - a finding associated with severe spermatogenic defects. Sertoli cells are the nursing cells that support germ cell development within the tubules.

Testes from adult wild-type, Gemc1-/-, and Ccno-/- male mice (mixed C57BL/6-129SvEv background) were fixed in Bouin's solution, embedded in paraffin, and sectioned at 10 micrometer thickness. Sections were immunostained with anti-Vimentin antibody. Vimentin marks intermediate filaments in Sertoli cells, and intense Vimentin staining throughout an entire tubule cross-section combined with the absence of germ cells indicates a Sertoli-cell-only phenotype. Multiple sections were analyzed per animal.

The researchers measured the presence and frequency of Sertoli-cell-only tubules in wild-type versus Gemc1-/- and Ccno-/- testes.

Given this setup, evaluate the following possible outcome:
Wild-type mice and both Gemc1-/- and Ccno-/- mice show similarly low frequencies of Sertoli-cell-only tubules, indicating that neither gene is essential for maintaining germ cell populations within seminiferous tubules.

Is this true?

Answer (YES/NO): NO